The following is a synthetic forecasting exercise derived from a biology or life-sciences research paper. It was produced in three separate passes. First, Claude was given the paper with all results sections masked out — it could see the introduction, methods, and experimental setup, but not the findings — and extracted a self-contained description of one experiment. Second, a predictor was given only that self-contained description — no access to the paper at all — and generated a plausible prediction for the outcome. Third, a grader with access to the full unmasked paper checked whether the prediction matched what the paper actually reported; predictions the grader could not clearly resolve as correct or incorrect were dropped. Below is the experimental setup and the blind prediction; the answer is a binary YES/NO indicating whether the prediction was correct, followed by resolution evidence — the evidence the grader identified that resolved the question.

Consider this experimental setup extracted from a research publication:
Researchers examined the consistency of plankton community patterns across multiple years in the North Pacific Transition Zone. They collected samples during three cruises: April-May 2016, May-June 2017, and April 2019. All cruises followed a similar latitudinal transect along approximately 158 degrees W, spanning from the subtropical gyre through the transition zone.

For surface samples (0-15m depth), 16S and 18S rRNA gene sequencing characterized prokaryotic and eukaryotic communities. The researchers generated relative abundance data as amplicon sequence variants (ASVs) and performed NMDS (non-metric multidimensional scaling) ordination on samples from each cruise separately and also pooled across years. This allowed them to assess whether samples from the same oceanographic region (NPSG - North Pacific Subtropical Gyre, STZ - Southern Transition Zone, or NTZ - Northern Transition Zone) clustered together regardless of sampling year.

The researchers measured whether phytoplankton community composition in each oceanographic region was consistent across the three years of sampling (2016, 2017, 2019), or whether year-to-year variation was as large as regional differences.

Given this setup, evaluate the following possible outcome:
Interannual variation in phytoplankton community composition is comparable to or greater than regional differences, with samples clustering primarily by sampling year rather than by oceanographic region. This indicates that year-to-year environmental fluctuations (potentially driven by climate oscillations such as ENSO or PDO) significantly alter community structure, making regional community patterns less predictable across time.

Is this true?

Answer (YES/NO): NO